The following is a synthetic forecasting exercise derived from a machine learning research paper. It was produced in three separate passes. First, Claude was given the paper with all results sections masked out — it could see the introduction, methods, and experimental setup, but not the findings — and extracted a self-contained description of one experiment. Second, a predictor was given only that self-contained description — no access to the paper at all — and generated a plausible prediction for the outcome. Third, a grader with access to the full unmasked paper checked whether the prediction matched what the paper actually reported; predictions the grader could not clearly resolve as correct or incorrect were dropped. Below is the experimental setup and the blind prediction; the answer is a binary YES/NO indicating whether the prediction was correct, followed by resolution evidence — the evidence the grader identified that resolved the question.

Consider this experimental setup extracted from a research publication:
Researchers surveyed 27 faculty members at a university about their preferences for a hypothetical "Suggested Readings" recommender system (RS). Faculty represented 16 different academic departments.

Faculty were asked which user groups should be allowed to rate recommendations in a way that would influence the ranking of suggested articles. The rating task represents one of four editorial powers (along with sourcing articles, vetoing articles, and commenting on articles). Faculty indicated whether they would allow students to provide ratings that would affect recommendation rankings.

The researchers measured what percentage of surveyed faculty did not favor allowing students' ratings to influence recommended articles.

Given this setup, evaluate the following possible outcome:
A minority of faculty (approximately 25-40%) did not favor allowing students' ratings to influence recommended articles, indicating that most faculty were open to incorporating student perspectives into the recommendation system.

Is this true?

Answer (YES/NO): YES